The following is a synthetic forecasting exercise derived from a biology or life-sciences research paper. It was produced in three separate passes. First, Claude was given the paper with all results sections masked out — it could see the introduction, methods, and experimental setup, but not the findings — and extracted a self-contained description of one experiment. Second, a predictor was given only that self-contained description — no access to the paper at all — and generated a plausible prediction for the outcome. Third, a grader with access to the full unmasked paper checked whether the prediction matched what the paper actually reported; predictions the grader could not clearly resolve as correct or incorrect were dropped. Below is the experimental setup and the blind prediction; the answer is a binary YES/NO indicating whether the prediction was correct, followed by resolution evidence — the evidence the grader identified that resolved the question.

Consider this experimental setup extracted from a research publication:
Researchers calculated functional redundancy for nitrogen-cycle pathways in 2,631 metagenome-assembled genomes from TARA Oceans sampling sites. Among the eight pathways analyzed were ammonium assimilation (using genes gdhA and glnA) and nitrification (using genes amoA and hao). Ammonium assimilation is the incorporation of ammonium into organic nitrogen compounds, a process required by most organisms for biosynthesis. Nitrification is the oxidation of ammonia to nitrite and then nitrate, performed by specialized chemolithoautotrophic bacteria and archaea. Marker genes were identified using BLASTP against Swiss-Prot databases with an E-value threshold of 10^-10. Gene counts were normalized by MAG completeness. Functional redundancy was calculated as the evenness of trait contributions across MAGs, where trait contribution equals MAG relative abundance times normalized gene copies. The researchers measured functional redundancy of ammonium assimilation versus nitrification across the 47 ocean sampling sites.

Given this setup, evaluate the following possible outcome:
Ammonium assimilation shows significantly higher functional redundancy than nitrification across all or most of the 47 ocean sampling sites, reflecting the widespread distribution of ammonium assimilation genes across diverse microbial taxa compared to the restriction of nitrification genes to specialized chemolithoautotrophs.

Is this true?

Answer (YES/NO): YES